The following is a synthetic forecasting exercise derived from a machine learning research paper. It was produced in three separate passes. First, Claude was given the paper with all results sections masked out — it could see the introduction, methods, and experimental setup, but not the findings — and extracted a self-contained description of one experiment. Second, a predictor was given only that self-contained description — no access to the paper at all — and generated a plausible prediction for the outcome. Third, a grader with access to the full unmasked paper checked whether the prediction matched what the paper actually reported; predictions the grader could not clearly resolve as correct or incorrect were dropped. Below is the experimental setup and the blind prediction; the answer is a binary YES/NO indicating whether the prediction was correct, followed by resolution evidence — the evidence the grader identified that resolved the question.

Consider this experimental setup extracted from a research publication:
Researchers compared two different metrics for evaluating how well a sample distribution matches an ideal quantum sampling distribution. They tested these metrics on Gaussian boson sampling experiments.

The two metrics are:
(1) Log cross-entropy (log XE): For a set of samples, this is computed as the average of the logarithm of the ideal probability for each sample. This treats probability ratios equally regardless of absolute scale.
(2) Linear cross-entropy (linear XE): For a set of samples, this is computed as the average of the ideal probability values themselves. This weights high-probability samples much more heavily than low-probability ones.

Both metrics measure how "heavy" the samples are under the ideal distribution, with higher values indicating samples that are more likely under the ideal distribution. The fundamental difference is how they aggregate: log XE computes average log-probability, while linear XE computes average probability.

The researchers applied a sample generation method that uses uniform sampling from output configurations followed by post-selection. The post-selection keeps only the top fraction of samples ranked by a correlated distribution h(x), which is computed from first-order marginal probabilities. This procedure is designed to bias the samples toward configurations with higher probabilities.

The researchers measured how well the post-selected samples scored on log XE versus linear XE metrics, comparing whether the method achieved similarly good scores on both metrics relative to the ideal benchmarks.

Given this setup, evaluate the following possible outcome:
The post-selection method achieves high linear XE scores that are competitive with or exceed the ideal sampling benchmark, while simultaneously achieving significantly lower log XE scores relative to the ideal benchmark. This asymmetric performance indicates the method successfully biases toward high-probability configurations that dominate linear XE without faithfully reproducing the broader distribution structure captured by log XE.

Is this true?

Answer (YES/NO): NO